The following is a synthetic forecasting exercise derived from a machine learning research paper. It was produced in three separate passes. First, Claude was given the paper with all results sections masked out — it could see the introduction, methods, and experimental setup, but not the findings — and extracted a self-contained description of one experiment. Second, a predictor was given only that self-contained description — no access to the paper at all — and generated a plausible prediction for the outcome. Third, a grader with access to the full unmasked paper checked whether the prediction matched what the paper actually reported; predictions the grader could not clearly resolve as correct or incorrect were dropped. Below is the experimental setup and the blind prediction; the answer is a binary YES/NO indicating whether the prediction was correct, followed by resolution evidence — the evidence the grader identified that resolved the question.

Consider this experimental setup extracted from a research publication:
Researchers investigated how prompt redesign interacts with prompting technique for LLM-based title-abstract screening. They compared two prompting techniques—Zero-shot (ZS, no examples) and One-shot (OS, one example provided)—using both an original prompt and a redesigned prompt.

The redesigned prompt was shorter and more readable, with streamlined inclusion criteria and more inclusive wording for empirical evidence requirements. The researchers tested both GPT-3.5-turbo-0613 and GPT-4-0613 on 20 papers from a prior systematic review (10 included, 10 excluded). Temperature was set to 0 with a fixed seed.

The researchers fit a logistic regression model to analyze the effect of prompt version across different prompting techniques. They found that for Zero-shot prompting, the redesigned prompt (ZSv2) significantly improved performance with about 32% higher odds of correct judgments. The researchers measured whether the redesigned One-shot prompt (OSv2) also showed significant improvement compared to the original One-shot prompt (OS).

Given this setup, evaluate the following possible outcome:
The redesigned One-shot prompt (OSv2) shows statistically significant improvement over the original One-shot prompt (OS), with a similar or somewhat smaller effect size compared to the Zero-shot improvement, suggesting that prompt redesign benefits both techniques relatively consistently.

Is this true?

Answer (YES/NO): NO